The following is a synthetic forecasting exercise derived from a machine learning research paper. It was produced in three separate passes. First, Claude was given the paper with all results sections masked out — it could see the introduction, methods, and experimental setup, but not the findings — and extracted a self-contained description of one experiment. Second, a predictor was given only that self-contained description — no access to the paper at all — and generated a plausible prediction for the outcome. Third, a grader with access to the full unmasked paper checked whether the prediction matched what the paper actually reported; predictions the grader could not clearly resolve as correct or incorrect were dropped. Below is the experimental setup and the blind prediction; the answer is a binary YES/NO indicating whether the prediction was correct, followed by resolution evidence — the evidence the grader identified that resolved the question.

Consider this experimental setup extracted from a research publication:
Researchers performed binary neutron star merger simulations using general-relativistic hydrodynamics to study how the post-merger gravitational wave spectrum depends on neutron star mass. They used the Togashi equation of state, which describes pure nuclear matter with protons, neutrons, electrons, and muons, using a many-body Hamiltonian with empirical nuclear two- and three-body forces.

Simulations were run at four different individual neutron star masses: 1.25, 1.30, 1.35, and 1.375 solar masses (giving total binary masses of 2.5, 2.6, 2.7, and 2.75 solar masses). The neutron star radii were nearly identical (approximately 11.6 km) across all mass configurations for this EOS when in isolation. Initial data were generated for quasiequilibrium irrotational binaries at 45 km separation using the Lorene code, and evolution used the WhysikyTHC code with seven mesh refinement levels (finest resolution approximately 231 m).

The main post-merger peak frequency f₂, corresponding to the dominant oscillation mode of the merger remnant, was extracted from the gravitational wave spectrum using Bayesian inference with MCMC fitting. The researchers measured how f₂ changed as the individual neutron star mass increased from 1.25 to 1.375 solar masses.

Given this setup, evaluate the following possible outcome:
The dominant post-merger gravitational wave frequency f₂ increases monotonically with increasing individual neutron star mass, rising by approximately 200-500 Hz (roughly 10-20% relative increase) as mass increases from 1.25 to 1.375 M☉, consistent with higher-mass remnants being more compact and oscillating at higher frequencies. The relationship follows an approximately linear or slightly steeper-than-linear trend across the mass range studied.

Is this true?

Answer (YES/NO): NO